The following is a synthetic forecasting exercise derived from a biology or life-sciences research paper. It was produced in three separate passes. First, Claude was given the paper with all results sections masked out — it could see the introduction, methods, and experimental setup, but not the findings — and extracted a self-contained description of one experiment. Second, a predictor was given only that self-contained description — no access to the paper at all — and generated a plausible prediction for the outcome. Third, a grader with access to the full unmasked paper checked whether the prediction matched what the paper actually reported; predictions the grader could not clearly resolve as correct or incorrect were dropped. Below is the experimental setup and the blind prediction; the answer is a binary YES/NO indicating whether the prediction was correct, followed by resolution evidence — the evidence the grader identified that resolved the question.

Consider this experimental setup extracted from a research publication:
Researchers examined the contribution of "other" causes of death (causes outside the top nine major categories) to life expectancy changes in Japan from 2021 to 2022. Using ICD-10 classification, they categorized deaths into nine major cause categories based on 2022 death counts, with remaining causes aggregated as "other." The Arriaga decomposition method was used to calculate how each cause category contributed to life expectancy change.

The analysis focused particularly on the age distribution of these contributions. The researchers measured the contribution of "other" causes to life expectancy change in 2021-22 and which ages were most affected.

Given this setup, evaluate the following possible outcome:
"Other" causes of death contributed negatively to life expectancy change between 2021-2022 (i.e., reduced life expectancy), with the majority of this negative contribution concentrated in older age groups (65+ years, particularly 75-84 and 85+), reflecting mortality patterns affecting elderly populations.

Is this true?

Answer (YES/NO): YES